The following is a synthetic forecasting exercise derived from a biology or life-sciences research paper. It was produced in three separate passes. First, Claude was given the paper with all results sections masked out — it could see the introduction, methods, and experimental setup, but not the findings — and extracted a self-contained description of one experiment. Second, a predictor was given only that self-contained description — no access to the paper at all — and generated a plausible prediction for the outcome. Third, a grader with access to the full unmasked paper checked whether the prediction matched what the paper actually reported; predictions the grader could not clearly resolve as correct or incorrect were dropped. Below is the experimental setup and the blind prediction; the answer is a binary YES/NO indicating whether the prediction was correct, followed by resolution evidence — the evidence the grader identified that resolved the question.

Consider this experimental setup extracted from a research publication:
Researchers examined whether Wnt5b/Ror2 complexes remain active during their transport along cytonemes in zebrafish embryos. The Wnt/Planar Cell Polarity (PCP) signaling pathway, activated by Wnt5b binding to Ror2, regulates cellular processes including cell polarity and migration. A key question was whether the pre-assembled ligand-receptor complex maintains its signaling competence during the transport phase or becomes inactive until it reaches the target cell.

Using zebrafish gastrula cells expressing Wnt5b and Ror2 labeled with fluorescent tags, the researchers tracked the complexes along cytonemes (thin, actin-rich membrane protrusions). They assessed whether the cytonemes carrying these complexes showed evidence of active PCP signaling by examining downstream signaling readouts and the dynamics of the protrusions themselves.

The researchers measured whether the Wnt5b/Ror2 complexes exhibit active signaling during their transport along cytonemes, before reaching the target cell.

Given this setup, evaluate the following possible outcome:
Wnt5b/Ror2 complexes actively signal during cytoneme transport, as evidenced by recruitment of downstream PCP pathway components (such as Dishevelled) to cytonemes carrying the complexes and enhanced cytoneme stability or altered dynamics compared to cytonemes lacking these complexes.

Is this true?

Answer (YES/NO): NO